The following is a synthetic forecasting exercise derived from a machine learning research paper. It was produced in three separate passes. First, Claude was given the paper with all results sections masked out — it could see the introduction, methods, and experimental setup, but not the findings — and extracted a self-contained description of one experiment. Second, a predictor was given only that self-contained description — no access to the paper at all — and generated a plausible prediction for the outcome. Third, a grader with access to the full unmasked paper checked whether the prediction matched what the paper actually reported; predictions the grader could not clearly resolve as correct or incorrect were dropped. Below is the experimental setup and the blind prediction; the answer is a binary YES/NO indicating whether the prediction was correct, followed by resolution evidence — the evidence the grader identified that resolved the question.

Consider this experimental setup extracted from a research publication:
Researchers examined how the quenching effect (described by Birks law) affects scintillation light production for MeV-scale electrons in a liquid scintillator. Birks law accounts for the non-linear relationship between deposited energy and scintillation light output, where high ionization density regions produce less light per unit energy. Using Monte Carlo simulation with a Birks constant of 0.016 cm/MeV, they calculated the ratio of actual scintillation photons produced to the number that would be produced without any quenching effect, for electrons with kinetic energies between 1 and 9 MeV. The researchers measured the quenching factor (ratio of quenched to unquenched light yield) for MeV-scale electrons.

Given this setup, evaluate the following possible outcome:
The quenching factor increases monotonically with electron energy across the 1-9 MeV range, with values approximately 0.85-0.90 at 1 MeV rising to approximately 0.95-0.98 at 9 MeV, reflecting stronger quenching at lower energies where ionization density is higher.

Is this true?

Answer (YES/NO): NO